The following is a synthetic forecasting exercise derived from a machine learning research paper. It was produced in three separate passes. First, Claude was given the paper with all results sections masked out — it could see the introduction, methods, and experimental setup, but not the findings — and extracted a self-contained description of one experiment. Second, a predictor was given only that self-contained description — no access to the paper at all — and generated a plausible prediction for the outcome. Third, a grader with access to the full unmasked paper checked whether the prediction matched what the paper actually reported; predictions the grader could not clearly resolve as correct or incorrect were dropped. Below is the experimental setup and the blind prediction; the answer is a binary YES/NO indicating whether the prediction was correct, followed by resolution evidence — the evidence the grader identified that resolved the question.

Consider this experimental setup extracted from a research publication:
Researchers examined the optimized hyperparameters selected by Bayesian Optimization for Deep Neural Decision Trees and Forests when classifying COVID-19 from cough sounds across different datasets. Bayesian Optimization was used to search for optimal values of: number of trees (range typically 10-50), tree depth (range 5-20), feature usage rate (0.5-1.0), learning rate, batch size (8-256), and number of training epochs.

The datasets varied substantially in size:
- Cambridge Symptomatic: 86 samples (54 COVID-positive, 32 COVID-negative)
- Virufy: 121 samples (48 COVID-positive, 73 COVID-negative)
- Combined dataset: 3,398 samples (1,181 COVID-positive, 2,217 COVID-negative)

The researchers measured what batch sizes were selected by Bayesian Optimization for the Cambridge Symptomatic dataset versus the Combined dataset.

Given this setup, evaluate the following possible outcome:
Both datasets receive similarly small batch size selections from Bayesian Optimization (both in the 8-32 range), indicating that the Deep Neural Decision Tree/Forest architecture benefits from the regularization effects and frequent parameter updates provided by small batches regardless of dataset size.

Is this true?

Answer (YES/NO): NO